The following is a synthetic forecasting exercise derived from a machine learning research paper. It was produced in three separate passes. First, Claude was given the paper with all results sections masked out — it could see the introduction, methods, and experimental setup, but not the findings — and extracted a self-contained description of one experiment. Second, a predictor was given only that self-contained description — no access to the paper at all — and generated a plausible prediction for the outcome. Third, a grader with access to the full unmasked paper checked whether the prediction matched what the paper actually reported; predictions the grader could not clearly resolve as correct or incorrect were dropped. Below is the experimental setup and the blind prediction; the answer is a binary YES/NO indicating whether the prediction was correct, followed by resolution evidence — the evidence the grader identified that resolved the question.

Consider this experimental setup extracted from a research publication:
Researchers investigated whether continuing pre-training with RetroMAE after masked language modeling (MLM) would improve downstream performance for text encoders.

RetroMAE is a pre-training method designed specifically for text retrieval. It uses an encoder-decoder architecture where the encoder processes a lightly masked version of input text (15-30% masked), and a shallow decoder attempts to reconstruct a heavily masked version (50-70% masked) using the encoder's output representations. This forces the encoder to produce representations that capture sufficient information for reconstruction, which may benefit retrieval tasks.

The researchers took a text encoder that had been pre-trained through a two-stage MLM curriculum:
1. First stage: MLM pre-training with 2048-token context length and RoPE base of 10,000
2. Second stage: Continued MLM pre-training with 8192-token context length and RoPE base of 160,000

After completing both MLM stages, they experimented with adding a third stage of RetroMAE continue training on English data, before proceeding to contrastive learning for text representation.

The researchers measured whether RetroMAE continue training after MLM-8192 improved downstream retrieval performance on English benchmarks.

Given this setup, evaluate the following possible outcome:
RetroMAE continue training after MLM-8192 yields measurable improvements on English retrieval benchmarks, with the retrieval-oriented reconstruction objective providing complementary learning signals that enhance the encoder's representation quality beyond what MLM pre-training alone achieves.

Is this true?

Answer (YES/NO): NO